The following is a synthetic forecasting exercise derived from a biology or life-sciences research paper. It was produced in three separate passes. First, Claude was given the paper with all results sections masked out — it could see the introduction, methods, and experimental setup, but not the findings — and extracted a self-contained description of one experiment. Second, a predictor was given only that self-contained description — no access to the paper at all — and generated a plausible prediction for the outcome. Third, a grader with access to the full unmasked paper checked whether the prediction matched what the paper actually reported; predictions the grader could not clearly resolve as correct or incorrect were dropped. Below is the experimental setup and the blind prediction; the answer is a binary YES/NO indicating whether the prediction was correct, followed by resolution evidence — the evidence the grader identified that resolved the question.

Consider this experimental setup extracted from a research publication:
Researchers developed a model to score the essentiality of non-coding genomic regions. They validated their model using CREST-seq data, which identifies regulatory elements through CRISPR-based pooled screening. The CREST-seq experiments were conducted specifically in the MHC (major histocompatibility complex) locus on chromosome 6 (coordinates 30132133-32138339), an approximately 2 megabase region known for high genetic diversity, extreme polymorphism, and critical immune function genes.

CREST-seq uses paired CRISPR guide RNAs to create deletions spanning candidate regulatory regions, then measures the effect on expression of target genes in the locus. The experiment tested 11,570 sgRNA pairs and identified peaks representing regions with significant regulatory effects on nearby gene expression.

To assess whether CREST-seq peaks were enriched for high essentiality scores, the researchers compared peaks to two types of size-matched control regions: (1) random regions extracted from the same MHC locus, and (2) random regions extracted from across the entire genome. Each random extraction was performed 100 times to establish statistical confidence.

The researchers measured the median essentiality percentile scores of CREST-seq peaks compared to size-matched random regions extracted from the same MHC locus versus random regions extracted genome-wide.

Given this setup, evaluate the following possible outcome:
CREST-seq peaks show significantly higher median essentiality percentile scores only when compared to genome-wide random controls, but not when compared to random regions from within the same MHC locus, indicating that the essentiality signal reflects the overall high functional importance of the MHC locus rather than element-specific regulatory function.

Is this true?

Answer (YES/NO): NO